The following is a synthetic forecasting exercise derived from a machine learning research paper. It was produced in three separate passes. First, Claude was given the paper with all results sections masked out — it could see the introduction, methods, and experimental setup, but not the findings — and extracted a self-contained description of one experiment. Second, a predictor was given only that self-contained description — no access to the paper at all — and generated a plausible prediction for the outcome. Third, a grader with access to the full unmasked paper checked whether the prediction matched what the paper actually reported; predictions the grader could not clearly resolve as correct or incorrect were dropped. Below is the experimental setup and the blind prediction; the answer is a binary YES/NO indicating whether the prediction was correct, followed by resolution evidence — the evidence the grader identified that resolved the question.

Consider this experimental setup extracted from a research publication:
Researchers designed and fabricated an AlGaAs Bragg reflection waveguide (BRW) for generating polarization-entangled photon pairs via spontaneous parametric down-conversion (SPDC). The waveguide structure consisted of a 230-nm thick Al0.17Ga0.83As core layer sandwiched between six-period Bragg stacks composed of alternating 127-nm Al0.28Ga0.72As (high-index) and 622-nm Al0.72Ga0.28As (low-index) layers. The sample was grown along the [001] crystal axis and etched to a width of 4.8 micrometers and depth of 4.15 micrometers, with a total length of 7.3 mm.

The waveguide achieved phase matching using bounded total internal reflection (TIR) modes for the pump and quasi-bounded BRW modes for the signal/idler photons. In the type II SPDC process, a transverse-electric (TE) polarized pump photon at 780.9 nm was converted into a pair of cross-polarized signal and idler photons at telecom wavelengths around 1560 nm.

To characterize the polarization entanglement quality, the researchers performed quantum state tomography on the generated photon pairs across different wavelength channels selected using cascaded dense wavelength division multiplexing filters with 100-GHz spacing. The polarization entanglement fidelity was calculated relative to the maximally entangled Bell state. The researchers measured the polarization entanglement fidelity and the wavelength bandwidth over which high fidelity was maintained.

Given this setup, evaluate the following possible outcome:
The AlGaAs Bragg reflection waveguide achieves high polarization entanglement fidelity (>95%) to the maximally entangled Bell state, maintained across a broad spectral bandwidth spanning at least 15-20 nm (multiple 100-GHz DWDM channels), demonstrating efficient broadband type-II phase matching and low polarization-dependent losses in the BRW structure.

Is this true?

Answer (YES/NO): NO